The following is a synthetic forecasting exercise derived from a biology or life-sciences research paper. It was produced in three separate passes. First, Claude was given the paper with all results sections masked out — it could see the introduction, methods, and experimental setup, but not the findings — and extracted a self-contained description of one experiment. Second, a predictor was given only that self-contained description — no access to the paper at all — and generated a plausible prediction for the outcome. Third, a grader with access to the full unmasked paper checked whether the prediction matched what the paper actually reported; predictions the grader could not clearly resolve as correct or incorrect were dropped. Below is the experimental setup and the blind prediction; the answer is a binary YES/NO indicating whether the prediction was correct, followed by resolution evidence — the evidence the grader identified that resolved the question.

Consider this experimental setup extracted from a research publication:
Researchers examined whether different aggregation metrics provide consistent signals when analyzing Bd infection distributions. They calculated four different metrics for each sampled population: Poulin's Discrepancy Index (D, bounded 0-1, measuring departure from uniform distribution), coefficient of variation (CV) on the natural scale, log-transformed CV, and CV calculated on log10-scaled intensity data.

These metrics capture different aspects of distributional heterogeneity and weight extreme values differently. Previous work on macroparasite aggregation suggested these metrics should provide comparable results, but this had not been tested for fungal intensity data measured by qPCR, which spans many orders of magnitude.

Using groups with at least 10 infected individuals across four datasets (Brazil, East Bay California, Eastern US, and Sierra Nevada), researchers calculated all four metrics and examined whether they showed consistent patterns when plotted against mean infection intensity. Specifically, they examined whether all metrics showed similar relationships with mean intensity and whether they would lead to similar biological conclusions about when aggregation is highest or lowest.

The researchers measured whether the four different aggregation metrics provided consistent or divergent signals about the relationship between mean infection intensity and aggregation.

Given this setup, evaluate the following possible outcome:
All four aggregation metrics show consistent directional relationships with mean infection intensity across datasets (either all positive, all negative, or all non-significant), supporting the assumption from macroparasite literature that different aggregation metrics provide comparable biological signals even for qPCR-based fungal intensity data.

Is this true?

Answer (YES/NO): NO